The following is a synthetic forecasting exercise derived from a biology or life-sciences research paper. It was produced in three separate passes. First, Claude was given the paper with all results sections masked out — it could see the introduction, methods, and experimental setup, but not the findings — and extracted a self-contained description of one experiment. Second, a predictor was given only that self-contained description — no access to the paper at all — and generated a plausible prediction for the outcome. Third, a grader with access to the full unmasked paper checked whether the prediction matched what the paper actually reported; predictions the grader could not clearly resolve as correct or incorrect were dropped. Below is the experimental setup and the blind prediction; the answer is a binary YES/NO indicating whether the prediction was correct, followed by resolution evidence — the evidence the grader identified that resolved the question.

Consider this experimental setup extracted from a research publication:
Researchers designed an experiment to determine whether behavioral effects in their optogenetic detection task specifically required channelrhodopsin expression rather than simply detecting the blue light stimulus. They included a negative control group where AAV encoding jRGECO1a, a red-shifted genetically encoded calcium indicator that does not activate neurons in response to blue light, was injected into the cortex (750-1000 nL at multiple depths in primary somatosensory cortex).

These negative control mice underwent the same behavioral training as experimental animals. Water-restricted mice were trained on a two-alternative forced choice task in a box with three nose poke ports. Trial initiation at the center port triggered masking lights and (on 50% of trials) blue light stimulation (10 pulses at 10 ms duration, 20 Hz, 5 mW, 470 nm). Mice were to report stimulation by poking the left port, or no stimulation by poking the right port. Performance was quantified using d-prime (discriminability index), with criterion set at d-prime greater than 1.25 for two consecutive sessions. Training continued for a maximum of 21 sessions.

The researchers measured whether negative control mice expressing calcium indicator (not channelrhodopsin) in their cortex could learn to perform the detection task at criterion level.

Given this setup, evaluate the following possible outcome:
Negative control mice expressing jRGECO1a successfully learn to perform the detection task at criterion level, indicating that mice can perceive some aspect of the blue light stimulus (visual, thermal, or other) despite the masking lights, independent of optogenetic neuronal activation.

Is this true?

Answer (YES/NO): NO